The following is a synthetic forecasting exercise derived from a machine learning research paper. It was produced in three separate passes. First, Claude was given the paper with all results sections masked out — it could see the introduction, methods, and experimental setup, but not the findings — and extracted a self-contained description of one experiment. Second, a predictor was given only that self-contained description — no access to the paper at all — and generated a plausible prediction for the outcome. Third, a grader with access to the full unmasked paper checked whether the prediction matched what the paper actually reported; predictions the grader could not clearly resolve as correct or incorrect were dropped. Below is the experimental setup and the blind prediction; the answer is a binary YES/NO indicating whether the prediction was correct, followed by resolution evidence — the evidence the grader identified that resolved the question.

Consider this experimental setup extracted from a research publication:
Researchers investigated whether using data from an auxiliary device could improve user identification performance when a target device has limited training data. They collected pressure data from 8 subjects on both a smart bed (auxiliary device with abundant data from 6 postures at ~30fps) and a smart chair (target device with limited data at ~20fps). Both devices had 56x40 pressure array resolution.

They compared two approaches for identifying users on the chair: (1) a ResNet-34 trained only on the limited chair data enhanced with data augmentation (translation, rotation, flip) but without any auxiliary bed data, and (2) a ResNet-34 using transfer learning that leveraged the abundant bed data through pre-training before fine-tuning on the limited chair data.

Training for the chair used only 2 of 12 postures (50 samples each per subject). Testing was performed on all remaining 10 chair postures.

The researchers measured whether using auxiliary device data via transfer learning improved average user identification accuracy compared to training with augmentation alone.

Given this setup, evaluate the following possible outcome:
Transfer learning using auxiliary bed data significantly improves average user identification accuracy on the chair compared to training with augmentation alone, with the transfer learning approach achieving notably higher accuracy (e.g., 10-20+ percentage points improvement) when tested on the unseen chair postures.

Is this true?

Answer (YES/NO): NO